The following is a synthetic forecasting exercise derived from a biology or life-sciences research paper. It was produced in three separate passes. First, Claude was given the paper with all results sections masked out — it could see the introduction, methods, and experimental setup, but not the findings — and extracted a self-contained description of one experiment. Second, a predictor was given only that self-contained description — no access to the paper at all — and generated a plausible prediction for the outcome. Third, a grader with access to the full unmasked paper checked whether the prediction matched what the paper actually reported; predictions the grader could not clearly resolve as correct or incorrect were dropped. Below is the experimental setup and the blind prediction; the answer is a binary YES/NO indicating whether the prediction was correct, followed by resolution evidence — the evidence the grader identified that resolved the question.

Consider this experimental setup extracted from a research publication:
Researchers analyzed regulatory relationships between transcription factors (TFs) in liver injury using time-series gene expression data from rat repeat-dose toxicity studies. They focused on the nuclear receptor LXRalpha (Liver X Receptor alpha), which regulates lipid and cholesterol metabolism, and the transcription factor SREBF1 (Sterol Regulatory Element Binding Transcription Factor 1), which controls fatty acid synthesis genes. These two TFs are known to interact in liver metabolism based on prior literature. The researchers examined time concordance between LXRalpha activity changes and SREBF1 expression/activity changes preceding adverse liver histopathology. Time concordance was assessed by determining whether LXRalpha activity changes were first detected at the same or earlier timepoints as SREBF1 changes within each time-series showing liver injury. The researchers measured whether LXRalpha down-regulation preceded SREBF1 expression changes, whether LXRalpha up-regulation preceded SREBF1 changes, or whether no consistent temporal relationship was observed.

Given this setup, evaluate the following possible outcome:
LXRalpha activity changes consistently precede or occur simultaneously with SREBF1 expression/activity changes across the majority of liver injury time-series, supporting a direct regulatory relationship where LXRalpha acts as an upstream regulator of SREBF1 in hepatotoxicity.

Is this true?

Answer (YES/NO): NO